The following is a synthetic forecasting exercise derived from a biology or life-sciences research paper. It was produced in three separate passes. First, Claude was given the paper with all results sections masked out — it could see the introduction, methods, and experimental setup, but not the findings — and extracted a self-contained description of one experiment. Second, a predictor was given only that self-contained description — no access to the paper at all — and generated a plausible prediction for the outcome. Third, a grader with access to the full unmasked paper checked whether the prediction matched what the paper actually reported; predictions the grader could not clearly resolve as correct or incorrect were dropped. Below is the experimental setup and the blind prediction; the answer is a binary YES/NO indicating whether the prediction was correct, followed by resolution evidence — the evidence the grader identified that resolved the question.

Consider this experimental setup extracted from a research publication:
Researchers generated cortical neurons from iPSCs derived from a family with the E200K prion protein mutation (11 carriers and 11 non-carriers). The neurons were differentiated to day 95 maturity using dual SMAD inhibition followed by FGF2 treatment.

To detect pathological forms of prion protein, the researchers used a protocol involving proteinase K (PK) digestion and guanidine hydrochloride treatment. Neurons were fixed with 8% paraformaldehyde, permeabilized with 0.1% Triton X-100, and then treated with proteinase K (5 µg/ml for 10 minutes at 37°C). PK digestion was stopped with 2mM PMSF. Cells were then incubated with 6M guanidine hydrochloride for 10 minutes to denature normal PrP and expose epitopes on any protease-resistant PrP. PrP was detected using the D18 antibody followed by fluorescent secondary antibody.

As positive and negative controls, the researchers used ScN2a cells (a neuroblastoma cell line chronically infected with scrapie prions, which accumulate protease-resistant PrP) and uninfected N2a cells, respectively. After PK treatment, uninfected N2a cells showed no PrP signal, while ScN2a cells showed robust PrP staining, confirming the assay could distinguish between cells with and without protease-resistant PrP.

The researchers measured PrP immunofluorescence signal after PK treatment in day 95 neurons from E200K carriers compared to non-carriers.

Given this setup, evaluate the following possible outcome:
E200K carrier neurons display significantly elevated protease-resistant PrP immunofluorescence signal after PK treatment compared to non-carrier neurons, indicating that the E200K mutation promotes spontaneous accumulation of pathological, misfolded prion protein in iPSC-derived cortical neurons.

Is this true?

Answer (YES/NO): YES